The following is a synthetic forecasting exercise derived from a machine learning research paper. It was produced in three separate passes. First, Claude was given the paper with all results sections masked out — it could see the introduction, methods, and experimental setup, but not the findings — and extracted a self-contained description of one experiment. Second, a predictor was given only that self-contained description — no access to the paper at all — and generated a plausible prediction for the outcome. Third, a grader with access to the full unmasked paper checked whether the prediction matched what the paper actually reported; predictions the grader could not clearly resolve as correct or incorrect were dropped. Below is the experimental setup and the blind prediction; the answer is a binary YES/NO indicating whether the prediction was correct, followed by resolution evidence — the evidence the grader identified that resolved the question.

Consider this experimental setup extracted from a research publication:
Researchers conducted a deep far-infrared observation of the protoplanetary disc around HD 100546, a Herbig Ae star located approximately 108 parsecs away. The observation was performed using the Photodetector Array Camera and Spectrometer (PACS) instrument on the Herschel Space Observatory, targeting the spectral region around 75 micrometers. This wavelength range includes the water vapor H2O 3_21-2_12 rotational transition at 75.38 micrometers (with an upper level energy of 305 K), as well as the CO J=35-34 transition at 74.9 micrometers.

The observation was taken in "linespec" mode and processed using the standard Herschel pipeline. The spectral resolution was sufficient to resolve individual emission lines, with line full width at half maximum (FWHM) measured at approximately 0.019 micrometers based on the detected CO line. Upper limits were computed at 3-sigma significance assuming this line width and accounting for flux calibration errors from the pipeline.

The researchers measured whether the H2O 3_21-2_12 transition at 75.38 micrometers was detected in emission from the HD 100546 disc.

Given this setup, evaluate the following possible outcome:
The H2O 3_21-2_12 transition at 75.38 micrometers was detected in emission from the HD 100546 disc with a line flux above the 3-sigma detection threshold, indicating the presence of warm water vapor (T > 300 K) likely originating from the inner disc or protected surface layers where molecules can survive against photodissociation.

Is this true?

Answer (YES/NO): NO